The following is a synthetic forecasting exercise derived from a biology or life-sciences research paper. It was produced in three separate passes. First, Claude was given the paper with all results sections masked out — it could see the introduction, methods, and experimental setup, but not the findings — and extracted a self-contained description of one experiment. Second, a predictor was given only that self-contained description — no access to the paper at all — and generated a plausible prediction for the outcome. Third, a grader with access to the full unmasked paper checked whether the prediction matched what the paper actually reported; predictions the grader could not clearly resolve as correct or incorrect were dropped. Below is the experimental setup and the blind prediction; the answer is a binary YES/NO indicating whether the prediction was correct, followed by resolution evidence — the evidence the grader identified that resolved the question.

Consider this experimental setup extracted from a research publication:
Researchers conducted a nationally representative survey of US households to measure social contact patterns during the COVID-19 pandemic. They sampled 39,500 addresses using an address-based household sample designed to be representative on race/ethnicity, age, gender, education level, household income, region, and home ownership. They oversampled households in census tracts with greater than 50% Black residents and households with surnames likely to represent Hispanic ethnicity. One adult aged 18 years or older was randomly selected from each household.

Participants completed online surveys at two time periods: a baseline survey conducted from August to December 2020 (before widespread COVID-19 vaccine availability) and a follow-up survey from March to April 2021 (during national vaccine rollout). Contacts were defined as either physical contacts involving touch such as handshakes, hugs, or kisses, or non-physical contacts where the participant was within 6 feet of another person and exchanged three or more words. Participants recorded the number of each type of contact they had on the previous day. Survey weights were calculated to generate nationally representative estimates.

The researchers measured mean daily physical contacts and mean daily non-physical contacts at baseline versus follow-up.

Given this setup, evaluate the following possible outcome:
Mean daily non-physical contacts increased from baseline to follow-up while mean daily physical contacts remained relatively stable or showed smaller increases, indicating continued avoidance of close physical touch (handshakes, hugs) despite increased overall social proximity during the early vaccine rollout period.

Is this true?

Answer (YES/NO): NO